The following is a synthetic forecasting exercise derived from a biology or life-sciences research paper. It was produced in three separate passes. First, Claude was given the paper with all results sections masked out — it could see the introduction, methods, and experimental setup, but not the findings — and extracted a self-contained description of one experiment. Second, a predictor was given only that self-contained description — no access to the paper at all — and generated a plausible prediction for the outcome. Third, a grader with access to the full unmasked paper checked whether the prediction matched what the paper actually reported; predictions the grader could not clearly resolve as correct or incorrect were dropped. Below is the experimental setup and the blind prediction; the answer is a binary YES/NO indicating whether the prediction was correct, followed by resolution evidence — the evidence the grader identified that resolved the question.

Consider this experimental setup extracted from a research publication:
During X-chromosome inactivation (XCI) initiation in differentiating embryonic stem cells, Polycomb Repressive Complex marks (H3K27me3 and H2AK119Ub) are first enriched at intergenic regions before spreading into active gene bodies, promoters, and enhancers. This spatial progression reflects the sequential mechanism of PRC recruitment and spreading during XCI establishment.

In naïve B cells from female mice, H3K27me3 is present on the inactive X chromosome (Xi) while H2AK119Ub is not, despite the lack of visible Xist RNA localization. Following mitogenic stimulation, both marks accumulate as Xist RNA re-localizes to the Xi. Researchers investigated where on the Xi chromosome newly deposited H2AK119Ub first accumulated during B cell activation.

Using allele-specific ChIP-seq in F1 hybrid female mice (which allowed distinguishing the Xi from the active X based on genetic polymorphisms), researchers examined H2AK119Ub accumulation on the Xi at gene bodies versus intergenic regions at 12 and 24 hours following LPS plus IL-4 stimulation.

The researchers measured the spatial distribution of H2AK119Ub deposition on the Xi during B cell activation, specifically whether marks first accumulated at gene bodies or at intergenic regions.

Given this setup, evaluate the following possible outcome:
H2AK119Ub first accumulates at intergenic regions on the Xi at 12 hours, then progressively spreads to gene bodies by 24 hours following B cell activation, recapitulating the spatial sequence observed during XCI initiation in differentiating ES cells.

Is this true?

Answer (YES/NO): NO